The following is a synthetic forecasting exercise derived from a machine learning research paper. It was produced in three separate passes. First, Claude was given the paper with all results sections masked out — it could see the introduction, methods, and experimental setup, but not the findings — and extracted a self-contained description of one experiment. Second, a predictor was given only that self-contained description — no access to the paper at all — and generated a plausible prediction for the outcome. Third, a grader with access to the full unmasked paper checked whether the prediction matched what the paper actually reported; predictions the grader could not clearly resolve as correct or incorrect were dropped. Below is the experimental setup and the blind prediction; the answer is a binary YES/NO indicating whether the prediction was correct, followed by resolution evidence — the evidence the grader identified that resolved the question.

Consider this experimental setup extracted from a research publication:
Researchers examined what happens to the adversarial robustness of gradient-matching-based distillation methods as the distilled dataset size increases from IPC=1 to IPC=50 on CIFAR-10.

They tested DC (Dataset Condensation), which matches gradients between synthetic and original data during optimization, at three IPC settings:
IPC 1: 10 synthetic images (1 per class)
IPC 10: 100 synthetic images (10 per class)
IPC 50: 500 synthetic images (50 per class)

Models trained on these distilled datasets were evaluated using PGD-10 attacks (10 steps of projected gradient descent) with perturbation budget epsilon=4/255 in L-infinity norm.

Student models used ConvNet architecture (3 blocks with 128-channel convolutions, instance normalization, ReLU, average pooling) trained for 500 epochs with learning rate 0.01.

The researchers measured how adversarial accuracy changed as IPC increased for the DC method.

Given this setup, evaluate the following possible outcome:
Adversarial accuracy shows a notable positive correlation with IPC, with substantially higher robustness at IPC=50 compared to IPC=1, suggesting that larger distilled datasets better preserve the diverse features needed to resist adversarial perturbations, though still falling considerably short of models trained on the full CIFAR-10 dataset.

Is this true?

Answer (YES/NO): NO